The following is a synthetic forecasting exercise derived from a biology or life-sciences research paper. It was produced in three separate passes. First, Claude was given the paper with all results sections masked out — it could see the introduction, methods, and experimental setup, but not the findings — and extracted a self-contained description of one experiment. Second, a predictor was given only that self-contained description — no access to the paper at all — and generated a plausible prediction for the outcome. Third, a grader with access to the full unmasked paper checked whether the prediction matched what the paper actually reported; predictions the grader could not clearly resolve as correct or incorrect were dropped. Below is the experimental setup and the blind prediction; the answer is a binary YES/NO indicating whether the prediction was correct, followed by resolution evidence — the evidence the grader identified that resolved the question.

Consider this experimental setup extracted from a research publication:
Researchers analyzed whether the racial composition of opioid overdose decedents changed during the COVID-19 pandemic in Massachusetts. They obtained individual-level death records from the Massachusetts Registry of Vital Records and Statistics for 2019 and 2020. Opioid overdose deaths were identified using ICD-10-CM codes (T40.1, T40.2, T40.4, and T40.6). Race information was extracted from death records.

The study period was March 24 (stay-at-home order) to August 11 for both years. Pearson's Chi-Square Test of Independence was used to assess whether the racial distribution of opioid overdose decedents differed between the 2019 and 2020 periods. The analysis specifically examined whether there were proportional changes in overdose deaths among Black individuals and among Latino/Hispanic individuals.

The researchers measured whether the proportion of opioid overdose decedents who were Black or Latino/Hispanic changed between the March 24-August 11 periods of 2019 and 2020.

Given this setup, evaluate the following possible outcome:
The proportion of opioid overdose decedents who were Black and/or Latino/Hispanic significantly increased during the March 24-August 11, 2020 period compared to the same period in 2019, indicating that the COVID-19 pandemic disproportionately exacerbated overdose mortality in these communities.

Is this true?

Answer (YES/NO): NO